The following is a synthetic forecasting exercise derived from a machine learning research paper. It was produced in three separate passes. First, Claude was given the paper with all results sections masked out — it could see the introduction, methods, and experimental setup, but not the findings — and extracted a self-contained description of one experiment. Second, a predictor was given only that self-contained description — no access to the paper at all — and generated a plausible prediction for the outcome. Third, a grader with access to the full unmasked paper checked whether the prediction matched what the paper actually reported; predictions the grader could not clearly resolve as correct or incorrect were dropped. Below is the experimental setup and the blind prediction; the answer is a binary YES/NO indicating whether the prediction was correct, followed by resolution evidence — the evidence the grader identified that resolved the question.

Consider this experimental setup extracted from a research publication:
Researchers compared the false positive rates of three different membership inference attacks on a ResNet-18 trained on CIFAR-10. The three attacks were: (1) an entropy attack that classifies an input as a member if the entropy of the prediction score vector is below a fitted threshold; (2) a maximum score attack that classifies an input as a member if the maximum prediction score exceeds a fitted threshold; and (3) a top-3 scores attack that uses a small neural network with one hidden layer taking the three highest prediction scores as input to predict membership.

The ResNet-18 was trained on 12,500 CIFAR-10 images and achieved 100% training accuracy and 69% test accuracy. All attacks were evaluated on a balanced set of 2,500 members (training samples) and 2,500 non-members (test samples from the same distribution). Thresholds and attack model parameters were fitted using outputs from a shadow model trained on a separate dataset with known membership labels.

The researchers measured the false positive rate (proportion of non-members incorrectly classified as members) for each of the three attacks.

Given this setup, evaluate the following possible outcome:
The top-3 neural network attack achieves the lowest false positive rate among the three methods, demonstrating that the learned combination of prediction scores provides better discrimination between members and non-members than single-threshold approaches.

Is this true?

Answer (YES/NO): NO